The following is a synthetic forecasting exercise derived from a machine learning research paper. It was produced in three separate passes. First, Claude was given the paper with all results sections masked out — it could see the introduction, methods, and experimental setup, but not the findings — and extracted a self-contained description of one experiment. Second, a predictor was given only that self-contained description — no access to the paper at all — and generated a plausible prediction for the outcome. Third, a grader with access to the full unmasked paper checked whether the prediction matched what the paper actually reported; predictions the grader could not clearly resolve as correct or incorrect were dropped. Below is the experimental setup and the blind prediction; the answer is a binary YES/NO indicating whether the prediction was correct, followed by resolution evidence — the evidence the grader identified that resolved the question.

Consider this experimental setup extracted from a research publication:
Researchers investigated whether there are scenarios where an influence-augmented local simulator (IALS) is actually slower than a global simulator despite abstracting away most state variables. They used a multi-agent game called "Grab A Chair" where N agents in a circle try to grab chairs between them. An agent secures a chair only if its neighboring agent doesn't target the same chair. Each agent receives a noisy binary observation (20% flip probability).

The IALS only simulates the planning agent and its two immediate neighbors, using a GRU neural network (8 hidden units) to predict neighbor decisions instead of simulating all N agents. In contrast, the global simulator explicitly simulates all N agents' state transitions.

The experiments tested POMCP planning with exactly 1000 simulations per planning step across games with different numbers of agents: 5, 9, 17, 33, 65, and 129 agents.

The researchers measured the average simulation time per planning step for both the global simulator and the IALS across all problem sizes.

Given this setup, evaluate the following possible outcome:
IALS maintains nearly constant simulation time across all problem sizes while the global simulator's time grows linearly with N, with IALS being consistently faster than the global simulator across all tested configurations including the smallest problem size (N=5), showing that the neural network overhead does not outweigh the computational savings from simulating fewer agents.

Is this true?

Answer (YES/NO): NO